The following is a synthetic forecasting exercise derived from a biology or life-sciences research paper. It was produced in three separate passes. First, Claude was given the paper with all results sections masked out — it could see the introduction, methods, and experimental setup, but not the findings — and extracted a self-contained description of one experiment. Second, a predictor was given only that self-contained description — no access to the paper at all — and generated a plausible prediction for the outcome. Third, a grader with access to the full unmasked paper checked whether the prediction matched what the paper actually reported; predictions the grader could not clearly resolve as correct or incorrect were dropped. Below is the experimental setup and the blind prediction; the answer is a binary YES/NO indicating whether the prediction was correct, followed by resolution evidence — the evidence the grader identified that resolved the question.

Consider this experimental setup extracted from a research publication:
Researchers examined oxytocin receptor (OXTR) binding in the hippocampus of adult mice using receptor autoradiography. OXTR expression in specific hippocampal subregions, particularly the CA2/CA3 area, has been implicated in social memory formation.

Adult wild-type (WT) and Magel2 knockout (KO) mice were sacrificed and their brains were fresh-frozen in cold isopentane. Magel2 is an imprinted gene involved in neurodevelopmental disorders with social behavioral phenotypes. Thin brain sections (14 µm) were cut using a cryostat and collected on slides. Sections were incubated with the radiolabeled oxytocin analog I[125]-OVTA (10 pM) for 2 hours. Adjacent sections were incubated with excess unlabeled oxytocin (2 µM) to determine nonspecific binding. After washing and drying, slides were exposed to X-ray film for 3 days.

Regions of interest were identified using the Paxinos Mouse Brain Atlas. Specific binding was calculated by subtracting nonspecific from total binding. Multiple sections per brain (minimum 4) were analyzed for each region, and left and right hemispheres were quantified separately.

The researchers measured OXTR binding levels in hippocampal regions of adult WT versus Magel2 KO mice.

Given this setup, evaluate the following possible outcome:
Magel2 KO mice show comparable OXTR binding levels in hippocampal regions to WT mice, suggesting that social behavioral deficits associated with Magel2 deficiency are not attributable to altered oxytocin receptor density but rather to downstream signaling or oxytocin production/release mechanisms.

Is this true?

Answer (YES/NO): NO